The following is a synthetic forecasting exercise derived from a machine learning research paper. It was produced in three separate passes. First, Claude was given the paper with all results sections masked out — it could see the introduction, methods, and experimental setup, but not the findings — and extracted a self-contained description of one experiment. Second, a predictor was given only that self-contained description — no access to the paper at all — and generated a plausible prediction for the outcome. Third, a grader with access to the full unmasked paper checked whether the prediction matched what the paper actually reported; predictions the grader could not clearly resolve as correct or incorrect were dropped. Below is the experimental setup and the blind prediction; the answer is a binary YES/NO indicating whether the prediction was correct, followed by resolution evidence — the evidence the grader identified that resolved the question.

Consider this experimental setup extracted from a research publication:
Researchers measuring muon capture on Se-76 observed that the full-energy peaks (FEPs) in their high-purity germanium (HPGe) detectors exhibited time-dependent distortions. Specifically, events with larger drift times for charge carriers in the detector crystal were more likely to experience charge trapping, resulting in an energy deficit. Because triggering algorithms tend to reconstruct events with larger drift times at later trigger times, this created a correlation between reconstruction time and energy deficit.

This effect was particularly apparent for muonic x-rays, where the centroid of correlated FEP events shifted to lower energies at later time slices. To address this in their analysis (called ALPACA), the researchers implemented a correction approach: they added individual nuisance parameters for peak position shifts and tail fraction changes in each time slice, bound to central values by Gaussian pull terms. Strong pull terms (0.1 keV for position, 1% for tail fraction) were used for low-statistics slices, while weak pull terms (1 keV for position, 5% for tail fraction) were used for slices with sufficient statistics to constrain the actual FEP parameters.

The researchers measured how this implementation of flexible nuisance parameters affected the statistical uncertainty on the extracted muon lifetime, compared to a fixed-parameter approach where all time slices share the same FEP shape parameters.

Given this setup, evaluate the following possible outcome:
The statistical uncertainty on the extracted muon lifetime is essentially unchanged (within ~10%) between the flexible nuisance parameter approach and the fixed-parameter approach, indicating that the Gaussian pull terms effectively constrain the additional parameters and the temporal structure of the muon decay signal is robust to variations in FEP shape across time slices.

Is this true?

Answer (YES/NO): NO